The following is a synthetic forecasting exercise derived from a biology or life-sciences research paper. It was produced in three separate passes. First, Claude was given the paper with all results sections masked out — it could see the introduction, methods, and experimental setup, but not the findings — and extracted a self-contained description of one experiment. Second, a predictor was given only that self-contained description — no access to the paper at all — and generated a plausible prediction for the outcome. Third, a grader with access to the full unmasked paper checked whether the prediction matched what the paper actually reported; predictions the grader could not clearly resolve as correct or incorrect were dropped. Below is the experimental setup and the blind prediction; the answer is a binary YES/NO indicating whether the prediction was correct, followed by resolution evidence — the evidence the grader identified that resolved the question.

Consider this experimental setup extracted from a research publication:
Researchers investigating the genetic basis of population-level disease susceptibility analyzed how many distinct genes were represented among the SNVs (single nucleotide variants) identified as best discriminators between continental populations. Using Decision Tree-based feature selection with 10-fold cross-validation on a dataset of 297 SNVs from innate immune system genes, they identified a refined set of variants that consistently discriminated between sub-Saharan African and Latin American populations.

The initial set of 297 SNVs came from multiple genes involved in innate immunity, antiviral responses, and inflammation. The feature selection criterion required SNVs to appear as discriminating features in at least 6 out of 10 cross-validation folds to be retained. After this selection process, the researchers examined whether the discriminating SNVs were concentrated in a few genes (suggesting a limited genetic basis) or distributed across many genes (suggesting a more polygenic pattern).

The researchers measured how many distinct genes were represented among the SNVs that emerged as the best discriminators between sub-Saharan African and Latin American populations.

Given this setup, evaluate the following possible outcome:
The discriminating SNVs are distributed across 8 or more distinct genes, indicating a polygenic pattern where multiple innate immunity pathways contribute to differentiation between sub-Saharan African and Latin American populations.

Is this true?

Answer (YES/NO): YES